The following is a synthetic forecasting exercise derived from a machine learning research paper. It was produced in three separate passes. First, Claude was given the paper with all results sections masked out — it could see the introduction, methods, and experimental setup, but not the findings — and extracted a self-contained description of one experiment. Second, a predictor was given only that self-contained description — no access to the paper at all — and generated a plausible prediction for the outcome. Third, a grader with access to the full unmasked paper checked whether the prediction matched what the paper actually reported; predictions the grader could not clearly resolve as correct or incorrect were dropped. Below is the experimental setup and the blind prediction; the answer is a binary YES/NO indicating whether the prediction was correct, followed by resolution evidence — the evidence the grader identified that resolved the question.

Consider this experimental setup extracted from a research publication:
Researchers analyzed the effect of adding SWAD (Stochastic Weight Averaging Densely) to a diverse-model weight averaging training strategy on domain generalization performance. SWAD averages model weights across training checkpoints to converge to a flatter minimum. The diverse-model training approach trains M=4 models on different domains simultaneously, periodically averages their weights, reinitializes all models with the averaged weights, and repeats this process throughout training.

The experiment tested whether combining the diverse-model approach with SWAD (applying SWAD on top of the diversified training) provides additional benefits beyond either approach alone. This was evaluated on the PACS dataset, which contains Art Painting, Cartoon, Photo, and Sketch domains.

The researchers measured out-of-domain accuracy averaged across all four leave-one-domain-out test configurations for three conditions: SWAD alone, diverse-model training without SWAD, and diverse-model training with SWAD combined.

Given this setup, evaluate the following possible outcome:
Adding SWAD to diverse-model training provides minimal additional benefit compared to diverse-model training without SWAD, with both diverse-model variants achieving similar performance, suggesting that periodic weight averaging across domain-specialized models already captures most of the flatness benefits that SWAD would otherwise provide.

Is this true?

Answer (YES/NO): NO